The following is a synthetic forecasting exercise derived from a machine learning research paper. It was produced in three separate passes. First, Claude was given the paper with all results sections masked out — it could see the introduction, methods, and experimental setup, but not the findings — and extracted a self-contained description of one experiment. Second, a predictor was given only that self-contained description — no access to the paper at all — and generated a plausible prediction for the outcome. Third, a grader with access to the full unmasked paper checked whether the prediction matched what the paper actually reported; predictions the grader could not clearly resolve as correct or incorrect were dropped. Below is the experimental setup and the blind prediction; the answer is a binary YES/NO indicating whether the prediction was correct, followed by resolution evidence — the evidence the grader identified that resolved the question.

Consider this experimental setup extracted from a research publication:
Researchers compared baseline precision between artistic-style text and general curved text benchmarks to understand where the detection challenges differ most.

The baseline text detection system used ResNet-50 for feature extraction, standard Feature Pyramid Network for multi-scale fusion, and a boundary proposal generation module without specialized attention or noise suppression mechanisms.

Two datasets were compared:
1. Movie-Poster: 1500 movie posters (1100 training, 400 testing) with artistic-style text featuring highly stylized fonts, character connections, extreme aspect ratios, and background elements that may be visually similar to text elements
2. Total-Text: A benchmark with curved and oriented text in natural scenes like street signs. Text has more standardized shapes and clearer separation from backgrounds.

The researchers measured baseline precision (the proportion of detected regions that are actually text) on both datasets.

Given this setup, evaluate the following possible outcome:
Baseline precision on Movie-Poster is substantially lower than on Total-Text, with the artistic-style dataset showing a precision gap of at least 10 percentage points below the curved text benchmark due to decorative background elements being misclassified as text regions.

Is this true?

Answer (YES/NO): YES